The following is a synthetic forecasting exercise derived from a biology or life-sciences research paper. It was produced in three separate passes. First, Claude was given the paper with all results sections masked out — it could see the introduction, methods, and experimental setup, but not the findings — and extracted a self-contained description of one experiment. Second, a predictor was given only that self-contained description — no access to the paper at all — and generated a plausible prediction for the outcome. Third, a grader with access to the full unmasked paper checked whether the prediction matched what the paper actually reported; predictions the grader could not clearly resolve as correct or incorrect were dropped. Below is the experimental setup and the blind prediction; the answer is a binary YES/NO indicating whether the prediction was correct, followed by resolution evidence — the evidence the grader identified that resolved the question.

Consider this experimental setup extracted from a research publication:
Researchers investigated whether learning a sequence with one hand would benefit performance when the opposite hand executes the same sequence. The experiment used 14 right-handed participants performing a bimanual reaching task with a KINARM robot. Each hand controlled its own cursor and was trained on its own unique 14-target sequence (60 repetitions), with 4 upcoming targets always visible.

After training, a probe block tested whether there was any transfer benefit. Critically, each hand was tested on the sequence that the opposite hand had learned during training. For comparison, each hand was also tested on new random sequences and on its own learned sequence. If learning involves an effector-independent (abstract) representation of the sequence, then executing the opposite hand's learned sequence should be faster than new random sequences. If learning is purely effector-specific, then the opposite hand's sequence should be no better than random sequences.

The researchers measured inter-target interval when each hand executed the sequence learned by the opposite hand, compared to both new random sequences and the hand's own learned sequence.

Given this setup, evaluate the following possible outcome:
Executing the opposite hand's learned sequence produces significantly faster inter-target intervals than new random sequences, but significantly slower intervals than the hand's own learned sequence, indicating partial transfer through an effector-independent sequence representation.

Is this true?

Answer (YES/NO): NO